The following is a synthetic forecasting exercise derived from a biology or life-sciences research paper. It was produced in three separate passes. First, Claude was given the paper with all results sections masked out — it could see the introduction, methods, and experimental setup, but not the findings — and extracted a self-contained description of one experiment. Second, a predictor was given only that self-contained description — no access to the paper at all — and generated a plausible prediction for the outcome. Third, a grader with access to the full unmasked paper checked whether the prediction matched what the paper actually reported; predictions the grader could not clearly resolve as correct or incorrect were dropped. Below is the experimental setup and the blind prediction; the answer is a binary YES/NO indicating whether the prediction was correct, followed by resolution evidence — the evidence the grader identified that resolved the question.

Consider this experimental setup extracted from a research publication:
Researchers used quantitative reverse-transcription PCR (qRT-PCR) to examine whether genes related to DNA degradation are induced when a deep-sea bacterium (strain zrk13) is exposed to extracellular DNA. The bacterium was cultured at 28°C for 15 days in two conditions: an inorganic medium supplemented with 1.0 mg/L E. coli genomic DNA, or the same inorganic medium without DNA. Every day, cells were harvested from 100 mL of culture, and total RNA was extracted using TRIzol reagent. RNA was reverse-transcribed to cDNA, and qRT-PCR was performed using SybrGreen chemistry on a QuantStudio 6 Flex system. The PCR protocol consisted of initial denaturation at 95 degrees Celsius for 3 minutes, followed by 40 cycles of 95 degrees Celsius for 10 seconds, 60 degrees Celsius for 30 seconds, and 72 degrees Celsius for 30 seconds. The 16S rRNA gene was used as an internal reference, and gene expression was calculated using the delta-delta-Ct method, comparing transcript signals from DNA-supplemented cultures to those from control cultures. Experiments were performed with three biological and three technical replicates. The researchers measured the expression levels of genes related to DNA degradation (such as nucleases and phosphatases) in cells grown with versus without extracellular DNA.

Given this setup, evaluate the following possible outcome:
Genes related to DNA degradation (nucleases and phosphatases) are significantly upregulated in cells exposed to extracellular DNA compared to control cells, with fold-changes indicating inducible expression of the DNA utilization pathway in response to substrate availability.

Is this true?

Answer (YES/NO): YES